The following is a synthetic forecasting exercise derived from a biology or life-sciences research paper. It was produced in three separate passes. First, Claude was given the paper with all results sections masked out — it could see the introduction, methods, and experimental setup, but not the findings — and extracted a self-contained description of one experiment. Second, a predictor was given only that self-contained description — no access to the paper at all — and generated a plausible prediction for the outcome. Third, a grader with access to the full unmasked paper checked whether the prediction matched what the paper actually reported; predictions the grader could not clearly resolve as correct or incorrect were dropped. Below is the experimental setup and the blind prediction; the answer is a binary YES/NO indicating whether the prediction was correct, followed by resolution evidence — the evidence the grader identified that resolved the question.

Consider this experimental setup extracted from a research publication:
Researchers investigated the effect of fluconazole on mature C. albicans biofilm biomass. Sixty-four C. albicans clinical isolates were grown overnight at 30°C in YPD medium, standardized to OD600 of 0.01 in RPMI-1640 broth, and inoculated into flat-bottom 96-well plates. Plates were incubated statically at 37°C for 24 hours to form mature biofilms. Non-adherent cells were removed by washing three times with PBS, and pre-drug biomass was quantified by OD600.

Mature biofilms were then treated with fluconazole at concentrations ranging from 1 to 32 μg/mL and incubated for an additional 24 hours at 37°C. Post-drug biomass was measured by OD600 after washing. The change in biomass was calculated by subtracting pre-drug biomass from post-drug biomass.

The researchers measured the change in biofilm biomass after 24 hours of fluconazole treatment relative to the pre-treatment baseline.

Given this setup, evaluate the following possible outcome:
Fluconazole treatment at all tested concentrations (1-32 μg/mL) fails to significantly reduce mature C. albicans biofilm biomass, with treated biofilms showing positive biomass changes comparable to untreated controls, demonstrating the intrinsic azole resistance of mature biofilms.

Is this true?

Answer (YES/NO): YES